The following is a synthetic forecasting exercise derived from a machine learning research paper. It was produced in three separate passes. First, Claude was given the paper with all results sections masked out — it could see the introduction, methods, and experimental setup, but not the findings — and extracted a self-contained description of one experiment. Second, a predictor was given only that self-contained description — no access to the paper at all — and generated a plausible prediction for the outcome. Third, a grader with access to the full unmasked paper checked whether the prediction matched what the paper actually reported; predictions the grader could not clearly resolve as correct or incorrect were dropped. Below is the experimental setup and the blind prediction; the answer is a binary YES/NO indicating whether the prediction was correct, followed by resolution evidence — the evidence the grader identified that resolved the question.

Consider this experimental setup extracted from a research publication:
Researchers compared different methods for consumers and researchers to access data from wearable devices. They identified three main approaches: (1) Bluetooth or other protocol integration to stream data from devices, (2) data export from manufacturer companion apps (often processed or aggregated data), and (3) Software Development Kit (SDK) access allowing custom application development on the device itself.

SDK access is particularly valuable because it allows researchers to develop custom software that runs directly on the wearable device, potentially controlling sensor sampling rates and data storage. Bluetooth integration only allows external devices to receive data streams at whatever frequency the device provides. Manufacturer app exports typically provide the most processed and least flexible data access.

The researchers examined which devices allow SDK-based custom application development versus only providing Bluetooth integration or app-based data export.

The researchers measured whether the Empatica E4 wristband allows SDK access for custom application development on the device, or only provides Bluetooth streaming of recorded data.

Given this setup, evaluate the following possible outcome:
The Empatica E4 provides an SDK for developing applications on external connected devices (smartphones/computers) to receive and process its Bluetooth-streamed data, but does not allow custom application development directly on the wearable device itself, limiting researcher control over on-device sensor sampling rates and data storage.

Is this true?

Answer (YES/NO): NO